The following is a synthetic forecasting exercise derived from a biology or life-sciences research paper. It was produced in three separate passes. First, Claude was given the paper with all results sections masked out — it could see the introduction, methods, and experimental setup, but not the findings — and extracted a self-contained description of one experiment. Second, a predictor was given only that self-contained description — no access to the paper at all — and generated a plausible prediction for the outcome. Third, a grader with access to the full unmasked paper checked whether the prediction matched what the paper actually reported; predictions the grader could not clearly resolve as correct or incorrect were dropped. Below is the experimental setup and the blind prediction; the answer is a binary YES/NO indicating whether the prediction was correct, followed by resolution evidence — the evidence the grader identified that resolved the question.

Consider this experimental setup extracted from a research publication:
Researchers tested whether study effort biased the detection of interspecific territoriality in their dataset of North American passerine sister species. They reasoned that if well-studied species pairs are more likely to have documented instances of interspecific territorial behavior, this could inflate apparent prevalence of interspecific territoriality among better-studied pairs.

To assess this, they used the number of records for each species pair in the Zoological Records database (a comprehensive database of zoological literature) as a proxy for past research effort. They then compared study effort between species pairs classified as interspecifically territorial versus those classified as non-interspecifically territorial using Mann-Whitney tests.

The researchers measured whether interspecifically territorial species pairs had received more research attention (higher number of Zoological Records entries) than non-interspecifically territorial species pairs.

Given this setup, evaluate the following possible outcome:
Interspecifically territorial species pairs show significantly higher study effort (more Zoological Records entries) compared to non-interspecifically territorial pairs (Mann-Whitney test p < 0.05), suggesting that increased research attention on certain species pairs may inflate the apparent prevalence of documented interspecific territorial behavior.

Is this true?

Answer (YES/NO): YES